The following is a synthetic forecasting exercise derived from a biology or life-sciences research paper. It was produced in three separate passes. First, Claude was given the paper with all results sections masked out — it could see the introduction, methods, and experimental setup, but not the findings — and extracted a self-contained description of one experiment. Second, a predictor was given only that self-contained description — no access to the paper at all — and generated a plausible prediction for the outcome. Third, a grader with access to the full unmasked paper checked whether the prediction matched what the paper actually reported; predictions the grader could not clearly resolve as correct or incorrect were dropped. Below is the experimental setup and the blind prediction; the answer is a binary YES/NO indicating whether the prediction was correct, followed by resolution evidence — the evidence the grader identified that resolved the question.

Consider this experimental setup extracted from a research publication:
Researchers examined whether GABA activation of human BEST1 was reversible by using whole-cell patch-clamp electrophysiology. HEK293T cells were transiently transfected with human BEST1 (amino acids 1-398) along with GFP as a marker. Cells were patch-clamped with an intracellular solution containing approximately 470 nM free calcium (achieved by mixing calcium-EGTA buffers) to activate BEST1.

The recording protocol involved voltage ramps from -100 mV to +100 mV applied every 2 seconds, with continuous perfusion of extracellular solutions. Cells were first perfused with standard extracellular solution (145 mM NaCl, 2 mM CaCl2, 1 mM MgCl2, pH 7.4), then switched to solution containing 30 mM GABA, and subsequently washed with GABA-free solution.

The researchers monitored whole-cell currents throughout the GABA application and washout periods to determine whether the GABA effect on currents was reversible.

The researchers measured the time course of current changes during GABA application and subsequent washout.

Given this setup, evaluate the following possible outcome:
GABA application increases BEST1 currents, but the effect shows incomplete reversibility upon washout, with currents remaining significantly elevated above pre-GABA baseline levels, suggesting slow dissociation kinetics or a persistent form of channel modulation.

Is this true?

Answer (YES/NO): NO